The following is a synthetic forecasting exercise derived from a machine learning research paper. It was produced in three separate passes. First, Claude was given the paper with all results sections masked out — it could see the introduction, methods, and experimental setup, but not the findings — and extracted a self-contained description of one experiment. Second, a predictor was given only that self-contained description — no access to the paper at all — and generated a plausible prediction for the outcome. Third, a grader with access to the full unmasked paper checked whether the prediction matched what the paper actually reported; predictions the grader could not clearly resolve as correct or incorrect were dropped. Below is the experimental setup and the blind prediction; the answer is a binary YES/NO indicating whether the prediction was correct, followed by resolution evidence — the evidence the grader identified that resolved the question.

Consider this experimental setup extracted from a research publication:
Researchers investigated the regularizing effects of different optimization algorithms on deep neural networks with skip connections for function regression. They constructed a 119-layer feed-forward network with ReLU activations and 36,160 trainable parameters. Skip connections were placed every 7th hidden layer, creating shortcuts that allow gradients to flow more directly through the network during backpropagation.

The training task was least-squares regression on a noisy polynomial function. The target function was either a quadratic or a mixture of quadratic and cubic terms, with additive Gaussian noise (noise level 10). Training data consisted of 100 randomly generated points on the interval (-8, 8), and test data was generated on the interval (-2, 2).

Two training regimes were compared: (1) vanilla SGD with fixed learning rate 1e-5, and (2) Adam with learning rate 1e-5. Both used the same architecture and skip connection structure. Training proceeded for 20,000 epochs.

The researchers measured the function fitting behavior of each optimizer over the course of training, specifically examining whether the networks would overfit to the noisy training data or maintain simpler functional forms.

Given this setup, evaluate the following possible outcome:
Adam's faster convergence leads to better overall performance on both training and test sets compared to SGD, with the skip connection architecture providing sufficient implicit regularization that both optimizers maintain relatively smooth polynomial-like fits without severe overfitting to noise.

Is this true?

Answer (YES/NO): NO